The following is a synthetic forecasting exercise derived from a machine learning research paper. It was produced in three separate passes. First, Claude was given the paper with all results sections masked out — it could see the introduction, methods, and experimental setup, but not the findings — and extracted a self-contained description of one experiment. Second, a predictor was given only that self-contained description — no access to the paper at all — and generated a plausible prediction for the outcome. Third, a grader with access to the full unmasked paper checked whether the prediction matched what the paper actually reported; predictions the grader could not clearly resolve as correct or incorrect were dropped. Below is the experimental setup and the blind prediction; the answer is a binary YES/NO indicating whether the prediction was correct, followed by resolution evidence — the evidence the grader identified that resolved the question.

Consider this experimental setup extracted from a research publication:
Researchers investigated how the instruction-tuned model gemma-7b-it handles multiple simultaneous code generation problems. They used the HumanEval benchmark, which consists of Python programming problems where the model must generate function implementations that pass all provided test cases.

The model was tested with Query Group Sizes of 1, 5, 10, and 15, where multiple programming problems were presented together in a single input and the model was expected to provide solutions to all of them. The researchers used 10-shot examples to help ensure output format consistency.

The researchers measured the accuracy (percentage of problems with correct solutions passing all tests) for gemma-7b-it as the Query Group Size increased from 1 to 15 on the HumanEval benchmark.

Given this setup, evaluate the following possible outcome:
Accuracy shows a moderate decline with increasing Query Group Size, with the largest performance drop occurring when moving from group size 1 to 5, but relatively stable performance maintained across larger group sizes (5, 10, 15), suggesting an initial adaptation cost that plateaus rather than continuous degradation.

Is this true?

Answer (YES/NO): NO